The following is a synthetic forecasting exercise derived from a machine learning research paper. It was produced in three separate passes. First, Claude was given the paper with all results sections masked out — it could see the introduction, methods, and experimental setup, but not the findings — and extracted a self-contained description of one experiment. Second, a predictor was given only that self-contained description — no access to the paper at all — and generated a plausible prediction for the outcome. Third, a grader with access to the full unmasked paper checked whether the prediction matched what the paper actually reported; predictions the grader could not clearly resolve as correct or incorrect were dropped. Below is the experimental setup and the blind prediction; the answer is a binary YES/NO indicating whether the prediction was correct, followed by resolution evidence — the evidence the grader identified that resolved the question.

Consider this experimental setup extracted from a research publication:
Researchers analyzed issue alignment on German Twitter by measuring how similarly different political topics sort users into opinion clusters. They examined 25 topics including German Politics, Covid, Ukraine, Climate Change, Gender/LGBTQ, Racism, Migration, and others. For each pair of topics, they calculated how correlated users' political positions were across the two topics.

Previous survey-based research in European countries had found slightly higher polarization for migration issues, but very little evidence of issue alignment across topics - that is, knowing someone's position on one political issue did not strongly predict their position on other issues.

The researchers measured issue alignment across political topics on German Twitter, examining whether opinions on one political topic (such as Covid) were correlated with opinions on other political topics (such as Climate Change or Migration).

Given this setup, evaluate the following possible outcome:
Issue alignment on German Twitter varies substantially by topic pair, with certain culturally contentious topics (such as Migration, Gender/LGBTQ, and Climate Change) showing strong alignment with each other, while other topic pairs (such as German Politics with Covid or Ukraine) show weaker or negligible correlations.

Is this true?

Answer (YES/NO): NO